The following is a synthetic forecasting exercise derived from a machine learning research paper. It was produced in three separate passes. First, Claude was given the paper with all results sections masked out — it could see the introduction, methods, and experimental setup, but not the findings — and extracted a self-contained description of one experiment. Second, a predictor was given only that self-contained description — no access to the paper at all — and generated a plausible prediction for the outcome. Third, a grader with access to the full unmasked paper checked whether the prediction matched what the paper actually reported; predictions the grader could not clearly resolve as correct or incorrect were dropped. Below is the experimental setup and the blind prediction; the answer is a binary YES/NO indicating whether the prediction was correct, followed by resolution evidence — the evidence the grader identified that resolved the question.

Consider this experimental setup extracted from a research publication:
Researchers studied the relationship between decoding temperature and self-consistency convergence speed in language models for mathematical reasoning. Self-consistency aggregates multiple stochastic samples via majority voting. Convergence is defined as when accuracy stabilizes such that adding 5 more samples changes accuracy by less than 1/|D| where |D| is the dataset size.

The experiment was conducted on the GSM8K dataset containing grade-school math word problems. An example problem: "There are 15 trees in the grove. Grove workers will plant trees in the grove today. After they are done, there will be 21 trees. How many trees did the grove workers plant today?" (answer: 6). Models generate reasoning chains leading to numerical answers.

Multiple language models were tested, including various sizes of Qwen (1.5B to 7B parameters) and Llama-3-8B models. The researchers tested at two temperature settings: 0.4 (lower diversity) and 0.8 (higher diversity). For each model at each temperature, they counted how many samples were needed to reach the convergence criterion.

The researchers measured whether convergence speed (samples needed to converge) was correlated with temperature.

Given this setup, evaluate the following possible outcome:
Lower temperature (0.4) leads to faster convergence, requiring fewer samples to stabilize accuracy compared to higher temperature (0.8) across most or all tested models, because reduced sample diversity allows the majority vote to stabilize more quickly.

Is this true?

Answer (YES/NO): YES